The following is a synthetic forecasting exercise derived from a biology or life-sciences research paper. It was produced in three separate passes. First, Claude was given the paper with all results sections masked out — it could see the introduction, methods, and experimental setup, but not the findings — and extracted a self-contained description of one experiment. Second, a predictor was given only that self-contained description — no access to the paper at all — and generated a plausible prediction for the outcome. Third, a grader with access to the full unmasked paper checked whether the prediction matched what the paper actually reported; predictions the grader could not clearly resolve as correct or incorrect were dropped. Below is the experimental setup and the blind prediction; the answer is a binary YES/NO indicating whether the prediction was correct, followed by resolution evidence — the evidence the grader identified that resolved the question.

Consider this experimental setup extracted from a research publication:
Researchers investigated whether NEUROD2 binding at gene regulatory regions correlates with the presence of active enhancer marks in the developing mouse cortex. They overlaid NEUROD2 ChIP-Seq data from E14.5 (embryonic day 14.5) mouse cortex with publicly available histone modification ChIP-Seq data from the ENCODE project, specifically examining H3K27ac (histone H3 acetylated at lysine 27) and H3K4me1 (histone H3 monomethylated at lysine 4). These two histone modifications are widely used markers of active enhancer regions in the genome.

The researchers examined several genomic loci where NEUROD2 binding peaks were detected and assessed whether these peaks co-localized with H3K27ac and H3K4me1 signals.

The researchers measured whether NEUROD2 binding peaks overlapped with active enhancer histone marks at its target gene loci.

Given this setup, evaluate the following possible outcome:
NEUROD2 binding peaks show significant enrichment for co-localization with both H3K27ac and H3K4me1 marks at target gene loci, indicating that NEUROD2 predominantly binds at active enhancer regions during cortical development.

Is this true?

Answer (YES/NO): NO